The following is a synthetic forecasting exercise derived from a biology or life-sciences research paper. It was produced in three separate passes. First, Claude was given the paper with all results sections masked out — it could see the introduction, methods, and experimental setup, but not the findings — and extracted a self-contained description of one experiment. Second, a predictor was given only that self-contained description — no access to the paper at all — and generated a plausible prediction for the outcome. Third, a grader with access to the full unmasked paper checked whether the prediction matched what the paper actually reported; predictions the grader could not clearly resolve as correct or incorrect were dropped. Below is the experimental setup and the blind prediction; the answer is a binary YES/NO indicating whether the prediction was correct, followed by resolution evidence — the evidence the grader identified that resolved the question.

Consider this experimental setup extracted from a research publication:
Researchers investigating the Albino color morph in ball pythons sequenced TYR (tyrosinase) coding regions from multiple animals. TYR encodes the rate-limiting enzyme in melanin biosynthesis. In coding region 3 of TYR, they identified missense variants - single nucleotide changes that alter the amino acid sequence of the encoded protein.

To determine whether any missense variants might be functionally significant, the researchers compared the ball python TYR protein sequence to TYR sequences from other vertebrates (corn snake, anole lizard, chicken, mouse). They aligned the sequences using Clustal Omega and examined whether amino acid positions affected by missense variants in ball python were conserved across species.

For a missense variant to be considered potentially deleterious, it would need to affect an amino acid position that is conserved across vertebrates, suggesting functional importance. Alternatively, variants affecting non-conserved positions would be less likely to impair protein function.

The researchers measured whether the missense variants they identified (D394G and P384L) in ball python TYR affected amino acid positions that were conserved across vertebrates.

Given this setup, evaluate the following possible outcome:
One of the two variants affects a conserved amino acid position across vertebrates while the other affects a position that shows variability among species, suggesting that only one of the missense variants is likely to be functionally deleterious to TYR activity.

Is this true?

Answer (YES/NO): NO